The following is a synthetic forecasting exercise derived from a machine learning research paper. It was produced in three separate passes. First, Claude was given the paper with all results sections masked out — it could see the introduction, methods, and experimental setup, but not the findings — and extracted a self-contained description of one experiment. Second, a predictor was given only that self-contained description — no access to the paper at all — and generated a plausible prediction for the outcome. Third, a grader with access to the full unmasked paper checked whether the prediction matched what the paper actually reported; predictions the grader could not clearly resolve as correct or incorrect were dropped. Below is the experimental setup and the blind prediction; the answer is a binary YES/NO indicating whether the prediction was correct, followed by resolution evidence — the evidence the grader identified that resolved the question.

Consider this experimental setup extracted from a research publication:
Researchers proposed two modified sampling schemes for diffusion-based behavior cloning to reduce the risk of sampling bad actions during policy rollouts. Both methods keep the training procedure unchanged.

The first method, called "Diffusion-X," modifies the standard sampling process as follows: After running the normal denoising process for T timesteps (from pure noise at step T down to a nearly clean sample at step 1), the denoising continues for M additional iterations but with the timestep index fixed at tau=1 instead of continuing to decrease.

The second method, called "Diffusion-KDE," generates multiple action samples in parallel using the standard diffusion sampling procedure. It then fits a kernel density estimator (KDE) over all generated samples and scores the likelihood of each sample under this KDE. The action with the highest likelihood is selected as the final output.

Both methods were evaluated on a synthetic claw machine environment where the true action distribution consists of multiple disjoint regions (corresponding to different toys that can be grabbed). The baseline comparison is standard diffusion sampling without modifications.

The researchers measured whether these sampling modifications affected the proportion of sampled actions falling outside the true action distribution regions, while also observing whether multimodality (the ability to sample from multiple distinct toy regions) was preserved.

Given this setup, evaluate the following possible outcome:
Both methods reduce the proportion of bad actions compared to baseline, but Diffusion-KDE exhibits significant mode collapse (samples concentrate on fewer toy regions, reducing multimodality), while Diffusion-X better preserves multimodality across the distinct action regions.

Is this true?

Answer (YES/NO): NO